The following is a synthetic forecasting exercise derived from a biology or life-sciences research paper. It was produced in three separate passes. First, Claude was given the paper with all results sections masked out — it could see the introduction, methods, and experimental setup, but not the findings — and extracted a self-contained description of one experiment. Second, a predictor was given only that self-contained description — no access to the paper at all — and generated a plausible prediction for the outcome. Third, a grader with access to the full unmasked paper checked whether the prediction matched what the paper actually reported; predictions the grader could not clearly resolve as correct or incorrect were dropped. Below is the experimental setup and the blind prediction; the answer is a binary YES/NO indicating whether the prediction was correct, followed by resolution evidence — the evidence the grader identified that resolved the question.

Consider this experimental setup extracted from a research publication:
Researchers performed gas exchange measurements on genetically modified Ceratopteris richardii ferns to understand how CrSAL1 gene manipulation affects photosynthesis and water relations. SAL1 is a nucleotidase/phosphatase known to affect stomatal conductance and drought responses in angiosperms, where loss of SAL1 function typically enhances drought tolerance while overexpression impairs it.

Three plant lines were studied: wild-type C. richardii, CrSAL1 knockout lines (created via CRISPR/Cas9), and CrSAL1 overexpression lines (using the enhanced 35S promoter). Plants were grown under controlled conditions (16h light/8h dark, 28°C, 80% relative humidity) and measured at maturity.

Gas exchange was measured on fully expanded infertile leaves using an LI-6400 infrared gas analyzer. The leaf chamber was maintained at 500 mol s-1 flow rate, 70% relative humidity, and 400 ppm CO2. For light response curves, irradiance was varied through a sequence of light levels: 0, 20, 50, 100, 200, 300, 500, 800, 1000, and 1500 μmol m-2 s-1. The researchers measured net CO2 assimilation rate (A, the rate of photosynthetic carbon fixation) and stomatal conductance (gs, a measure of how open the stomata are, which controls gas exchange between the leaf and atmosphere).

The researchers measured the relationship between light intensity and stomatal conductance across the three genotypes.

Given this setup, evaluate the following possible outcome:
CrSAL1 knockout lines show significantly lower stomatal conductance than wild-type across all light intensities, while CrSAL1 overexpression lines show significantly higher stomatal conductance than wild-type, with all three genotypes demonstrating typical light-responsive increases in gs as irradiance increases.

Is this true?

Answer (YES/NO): NO